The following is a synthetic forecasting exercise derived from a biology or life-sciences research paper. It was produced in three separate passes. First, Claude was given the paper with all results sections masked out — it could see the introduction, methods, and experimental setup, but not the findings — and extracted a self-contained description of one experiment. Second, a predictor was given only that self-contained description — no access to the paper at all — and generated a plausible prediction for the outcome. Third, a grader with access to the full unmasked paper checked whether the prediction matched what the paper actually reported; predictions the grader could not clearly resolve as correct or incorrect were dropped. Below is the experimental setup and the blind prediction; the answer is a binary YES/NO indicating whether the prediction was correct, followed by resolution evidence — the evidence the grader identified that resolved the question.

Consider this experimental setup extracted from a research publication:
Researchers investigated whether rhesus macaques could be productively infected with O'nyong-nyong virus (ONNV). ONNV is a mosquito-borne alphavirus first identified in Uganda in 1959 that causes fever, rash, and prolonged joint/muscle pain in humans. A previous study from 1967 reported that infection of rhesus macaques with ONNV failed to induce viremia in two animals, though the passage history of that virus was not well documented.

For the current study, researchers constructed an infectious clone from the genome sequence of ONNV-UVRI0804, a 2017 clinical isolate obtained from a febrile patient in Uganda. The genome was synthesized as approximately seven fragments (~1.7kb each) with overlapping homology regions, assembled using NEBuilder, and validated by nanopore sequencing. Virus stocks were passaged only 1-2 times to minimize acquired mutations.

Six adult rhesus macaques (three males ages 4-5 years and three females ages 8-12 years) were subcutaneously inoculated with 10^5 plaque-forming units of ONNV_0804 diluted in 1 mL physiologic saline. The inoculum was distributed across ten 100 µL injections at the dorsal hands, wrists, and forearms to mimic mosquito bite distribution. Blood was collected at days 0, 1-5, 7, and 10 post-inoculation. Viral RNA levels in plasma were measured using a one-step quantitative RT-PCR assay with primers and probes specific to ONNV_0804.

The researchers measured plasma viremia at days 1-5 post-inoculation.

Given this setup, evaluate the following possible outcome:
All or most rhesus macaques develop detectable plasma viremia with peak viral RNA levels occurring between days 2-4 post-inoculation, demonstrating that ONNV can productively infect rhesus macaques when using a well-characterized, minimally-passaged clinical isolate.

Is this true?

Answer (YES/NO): NO